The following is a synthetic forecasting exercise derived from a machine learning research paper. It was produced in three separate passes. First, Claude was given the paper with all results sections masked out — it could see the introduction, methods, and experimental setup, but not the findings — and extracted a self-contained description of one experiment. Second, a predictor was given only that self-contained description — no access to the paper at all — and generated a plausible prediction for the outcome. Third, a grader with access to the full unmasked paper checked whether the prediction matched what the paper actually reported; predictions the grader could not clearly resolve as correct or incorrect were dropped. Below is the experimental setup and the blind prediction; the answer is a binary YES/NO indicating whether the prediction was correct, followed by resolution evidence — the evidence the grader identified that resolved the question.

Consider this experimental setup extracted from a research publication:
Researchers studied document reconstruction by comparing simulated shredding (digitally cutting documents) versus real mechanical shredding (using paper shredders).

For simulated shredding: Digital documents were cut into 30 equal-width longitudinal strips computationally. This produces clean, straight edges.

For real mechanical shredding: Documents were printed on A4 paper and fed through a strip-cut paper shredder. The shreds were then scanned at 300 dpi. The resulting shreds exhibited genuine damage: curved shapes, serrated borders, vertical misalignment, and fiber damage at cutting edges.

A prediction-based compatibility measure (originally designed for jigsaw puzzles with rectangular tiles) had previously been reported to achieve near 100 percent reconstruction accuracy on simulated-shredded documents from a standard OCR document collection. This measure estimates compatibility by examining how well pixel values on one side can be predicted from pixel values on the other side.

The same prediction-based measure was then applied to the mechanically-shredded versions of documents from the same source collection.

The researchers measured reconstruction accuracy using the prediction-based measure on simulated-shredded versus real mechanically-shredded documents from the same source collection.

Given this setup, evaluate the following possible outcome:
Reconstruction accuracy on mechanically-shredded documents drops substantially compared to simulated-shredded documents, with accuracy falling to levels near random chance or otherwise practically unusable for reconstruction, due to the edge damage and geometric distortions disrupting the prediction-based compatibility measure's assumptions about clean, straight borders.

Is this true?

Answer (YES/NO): YES